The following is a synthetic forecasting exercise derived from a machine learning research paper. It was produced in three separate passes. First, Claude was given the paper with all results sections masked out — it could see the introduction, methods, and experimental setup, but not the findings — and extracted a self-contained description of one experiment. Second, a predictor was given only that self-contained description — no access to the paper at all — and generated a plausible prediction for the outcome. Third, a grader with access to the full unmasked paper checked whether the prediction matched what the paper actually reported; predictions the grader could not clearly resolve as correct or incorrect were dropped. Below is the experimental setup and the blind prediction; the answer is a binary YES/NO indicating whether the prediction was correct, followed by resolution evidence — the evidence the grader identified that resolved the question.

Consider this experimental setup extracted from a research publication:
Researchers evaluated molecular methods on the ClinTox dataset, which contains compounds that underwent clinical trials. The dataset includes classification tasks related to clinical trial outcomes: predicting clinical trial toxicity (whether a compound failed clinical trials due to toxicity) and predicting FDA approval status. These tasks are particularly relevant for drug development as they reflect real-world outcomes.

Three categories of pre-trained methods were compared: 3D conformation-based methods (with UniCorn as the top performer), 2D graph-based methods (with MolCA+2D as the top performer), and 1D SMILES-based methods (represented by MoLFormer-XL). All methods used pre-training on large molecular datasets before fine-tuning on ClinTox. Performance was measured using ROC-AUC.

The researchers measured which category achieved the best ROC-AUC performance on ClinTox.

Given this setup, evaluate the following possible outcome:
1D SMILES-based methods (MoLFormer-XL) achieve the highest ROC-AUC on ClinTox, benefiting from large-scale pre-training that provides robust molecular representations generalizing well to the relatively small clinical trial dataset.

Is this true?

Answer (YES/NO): YES